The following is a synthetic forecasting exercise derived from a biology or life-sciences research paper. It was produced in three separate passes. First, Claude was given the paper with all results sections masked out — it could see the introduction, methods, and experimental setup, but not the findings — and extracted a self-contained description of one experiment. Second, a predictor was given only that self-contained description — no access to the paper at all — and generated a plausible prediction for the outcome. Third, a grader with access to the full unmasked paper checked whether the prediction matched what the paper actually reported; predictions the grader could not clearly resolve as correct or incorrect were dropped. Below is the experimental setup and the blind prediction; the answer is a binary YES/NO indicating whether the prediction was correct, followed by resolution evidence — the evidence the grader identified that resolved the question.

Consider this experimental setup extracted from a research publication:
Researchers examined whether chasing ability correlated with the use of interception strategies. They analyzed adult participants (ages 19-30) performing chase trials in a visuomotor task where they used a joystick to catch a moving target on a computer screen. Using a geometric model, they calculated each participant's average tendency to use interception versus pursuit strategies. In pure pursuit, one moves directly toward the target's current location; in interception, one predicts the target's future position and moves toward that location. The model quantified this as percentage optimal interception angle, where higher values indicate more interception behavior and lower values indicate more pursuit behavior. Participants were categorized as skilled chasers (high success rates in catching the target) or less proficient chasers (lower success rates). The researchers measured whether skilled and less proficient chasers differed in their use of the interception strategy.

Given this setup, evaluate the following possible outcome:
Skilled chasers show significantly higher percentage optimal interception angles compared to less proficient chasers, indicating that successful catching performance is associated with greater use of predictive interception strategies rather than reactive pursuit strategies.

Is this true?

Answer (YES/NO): YES